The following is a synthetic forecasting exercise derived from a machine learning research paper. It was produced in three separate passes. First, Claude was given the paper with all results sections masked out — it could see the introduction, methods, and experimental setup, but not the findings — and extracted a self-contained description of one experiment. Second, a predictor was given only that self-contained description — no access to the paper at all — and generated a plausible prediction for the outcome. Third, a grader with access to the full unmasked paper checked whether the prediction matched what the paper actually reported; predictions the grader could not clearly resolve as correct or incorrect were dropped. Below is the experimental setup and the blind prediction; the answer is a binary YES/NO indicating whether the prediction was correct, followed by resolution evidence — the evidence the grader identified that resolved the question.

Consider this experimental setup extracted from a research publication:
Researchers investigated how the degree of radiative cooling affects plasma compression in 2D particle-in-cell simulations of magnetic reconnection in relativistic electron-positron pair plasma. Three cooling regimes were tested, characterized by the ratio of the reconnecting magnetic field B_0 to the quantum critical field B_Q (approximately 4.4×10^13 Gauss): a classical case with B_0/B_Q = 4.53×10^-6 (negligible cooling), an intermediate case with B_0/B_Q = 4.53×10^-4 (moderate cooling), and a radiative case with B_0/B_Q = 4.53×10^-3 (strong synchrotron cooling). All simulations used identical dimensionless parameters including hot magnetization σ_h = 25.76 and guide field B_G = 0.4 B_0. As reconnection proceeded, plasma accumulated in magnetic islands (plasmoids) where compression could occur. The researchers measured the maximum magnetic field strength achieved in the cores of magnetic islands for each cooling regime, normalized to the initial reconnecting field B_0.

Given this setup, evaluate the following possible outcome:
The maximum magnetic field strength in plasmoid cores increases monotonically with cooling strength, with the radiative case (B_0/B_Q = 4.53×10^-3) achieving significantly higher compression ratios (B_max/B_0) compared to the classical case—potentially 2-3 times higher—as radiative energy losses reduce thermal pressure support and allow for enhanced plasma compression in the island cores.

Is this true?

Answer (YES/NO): NO